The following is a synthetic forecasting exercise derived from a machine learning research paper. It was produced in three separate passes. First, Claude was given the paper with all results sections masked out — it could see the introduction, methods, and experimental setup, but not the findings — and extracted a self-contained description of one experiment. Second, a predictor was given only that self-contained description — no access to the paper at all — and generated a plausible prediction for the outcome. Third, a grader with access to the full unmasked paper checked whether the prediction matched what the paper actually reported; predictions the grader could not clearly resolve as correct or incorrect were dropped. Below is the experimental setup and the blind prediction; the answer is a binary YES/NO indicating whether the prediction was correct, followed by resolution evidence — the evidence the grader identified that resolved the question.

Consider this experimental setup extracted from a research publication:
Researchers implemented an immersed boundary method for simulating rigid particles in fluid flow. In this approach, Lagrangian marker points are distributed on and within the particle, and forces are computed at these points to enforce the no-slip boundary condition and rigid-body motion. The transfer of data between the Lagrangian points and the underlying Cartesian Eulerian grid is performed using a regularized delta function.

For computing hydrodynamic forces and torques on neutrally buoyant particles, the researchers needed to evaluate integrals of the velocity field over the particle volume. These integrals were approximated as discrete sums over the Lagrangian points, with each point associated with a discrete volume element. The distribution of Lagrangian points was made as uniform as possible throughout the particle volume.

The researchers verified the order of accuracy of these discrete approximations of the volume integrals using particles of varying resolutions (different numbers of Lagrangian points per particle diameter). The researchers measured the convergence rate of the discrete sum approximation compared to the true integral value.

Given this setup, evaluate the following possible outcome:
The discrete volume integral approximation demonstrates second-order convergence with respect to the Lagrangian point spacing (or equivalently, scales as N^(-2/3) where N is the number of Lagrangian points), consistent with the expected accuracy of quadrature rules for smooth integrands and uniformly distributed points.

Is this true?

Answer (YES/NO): YES